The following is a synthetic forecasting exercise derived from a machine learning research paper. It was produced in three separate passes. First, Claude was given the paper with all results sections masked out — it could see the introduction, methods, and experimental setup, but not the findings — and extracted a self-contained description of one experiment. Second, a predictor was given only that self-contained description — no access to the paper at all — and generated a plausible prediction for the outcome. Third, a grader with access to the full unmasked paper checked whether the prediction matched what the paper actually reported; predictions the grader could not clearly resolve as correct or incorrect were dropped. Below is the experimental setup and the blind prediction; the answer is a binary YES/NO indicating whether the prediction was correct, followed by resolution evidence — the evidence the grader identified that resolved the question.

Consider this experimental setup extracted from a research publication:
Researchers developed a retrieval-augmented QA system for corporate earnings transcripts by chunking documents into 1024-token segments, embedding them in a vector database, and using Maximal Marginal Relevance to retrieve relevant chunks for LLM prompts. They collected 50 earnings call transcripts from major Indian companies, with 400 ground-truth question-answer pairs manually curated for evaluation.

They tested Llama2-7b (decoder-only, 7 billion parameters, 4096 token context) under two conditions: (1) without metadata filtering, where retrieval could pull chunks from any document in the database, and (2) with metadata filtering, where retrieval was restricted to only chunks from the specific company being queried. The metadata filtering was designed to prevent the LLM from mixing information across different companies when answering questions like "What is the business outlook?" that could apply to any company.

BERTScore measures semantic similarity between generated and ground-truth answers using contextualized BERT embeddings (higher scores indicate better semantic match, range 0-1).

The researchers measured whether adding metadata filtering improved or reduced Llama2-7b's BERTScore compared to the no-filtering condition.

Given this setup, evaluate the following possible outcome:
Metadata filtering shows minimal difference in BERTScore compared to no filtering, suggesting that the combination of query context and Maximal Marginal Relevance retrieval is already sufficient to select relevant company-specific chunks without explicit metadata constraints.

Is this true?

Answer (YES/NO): YES